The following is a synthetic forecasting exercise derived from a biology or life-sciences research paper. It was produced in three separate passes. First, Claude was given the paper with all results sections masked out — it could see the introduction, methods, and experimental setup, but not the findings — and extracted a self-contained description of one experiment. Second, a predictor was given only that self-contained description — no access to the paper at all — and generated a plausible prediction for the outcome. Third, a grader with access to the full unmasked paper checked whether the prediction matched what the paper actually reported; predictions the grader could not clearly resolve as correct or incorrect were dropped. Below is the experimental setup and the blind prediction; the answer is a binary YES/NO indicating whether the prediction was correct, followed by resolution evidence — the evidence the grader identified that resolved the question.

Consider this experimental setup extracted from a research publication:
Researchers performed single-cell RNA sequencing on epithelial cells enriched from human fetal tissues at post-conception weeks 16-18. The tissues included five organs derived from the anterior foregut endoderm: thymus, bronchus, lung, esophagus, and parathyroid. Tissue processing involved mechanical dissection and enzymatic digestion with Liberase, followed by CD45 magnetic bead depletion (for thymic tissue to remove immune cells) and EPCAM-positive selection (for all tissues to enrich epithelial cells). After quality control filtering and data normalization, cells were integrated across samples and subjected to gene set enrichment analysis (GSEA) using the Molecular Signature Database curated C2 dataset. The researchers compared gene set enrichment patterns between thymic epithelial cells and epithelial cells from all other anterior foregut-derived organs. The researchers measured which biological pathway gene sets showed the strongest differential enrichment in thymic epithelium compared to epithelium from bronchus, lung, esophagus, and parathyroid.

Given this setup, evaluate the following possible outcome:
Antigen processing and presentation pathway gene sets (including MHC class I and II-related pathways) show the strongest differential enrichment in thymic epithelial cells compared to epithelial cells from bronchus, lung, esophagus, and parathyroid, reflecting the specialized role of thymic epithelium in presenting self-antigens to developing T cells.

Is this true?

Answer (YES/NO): NO